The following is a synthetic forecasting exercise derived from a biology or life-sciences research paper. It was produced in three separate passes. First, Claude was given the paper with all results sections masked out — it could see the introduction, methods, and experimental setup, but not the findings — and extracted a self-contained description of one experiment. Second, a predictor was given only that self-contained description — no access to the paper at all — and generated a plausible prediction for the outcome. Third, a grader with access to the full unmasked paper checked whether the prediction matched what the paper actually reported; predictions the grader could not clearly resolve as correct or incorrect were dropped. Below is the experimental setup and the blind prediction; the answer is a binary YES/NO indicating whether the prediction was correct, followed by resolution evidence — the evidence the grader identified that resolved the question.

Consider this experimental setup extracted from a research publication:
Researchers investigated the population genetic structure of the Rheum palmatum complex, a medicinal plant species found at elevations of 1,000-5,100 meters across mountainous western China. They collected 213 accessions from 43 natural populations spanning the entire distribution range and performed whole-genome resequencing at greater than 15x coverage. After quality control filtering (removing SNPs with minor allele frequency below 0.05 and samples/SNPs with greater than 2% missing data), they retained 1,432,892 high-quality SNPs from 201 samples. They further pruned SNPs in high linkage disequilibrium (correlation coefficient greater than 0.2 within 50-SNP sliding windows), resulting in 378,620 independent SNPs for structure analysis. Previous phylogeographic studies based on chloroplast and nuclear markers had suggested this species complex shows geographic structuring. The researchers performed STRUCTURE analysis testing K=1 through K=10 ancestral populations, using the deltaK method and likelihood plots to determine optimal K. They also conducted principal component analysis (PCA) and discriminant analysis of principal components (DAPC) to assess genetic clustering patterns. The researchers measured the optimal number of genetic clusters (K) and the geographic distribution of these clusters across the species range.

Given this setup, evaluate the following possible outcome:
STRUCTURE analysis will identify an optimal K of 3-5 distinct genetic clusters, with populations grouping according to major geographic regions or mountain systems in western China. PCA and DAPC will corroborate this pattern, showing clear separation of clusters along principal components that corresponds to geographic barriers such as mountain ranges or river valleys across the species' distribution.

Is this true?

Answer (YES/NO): NO